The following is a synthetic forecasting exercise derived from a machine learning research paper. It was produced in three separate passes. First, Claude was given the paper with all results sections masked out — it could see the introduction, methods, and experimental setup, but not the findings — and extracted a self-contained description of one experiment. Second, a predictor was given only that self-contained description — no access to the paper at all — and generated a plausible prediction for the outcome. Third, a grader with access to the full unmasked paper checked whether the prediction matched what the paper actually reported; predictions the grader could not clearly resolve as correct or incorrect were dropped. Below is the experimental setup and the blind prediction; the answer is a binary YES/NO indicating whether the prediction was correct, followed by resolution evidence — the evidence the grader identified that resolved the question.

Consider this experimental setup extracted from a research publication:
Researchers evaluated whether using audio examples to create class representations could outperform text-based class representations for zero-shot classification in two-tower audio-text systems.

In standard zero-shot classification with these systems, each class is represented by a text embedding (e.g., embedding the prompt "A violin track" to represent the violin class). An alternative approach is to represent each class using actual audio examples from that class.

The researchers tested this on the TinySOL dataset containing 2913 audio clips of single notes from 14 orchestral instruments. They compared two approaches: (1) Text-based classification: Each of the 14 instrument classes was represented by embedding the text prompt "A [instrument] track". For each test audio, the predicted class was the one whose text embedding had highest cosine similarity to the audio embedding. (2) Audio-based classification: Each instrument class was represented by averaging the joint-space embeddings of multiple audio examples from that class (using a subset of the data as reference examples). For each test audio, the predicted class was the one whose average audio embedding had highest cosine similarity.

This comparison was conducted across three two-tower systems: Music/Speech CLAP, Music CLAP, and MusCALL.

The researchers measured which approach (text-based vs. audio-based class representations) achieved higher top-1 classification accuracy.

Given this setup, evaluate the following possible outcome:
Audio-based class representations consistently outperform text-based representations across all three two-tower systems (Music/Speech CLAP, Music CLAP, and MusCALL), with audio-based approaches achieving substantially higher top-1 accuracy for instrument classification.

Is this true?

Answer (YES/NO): YES